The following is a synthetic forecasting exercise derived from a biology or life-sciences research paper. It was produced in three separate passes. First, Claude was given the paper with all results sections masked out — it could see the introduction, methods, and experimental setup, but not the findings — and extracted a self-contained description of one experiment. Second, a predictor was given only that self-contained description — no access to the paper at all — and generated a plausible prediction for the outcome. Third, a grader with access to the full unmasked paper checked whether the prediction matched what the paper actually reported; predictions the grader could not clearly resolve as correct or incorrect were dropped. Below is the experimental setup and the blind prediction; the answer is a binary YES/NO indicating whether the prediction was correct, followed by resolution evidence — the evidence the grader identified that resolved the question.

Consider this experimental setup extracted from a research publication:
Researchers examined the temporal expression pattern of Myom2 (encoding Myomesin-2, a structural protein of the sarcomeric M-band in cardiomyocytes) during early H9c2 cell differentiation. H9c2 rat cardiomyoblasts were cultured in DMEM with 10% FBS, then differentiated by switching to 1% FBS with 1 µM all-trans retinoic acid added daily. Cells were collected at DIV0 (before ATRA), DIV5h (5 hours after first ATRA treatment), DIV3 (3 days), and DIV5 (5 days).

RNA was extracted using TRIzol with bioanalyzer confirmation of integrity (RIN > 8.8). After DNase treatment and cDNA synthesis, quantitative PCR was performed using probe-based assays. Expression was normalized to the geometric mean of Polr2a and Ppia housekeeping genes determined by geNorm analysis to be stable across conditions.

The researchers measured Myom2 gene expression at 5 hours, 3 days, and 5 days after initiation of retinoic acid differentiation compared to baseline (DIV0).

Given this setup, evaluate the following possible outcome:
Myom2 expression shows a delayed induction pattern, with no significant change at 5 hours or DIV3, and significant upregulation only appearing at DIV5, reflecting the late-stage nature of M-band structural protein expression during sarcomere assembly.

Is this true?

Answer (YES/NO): YES